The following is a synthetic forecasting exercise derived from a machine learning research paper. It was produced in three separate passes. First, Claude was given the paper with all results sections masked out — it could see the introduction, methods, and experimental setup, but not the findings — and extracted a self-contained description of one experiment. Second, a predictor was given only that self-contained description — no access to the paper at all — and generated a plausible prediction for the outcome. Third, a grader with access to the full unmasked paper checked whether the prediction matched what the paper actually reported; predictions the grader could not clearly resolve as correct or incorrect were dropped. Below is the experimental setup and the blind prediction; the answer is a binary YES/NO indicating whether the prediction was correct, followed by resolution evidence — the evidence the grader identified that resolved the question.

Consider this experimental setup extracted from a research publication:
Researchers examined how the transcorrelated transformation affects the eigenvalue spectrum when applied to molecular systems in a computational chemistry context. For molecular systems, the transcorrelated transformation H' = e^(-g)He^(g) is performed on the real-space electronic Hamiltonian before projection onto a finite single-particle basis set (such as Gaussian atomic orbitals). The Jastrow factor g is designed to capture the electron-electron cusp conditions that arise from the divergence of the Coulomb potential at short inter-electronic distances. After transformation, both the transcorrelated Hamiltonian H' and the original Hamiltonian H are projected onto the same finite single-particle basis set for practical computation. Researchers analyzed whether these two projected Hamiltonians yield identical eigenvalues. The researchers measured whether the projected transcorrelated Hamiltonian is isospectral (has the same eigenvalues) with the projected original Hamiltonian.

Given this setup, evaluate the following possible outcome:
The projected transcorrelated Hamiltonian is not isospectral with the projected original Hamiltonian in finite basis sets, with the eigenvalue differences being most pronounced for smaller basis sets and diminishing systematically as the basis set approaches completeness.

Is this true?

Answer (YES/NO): YES